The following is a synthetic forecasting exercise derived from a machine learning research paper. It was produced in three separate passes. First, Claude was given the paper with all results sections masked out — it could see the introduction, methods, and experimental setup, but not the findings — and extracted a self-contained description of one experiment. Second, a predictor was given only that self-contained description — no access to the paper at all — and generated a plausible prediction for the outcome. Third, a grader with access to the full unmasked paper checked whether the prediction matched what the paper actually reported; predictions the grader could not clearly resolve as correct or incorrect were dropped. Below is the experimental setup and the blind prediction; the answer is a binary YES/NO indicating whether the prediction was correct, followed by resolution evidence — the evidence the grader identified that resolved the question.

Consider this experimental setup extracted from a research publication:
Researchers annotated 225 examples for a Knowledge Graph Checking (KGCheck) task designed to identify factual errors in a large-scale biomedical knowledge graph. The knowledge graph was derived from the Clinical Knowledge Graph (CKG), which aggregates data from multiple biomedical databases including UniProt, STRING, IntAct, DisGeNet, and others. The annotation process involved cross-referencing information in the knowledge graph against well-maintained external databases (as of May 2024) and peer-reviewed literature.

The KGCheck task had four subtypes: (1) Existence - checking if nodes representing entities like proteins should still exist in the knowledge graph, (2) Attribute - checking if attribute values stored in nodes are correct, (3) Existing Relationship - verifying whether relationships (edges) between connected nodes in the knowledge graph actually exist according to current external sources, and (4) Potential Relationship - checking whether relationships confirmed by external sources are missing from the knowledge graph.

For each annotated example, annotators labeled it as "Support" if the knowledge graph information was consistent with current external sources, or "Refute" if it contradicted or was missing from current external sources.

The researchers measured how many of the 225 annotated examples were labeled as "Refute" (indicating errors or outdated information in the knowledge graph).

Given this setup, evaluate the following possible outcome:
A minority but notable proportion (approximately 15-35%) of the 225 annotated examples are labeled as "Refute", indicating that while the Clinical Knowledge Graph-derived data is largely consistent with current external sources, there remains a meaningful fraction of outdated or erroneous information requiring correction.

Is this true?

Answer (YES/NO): NO